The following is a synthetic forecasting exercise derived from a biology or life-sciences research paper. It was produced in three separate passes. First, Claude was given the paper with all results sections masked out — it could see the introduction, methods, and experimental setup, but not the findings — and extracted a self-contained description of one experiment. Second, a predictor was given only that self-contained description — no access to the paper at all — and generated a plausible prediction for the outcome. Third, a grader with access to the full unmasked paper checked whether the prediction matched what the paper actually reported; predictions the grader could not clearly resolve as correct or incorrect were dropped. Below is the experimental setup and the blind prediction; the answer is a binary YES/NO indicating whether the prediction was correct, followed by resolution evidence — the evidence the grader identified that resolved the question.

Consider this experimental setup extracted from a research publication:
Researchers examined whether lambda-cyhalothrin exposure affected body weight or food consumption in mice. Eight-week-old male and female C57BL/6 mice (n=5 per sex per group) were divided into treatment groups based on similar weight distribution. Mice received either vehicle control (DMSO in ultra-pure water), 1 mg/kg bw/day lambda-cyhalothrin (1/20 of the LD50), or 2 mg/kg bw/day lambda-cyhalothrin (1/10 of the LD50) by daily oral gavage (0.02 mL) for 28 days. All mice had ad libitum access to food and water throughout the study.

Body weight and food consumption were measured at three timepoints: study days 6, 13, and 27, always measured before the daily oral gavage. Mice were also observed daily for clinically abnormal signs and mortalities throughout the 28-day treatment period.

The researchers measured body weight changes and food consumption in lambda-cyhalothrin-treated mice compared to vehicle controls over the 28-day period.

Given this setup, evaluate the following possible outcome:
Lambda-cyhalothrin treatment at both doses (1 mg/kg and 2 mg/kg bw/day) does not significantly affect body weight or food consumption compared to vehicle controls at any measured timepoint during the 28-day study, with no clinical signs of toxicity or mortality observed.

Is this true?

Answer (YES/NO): NO